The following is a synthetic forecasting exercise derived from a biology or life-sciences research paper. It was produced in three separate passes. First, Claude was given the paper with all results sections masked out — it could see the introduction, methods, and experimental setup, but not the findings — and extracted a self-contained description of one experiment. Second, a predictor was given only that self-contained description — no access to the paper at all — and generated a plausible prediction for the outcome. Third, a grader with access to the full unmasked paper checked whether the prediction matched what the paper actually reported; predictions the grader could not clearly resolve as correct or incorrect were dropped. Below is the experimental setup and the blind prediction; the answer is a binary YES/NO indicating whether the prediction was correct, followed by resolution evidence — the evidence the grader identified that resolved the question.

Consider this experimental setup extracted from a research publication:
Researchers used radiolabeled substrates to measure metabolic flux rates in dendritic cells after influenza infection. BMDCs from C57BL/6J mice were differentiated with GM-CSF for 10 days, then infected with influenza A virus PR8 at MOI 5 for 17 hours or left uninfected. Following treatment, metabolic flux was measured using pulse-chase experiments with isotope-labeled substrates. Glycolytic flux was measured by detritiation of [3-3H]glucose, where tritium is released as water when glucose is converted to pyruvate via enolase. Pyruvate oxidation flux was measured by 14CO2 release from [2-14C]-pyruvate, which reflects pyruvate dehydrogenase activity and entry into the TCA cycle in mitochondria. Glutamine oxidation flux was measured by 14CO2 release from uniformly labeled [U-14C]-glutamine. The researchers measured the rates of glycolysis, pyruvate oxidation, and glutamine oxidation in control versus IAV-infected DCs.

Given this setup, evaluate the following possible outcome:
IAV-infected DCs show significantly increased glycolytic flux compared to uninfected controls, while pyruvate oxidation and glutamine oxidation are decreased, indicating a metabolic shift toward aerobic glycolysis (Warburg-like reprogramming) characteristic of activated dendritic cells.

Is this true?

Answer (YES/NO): NO